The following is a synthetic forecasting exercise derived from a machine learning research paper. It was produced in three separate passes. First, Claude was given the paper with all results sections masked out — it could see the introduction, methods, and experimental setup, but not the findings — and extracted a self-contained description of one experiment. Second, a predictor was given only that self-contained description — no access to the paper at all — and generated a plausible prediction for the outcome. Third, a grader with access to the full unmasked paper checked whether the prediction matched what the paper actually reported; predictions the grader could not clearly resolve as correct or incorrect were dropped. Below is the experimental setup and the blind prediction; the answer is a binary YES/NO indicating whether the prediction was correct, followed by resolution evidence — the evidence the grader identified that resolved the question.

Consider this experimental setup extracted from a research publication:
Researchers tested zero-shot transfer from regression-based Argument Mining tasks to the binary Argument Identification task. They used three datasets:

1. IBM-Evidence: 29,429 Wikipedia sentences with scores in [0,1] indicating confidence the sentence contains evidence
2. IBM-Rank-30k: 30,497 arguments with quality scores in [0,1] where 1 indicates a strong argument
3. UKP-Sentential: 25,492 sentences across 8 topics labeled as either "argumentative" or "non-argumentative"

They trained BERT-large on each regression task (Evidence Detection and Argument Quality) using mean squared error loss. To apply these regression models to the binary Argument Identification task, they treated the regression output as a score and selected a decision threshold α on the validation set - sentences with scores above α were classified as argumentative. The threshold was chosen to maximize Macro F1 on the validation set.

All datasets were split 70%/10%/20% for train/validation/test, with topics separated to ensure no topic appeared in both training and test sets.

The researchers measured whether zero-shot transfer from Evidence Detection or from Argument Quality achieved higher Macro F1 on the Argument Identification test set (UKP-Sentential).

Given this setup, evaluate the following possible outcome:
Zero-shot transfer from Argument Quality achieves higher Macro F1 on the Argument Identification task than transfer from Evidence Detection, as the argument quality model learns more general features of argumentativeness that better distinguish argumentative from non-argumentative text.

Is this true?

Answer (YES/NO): NO